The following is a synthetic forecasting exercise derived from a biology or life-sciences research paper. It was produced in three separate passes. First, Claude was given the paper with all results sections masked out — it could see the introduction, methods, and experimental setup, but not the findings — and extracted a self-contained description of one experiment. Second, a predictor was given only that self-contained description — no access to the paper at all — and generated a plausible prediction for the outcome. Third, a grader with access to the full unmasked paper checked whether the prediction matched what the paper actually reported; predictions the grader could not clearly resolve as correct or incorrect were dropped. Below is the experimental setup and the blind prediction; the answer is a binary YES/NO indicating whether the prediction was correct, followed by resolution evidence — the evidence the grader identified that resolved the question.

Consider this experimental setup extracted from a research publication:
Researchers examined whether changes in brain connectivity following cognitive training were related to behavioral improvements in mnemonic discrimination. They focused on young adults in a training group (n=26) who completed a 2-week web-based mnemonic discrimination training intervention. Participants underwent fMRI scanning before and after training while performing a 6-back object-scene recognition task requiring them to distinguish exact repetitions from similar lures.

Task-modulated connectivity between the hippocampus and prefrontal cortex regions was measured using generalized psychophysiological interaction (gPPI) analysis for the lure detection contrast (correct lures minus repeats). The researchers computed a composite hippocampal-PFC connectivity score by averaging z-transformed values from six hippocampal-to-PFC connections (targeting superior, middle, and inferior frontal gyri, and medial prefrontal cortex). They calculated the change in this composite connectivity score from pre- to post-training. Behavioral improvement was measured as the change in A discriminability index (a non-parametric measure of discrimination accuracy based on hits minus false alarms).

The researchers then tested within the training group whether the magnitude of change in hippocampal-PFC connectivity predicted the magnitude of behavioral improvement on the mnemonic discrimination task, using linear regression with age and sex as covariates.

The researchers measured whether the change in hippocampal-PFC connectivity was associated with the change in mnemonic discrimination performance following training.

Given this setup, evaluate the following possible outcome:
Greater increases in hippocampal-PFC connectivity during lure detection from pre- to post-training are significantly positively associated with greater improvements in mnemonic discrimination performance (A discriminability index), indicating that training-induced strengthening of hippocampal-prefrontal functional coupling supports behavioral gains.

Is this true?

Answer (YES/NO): NO